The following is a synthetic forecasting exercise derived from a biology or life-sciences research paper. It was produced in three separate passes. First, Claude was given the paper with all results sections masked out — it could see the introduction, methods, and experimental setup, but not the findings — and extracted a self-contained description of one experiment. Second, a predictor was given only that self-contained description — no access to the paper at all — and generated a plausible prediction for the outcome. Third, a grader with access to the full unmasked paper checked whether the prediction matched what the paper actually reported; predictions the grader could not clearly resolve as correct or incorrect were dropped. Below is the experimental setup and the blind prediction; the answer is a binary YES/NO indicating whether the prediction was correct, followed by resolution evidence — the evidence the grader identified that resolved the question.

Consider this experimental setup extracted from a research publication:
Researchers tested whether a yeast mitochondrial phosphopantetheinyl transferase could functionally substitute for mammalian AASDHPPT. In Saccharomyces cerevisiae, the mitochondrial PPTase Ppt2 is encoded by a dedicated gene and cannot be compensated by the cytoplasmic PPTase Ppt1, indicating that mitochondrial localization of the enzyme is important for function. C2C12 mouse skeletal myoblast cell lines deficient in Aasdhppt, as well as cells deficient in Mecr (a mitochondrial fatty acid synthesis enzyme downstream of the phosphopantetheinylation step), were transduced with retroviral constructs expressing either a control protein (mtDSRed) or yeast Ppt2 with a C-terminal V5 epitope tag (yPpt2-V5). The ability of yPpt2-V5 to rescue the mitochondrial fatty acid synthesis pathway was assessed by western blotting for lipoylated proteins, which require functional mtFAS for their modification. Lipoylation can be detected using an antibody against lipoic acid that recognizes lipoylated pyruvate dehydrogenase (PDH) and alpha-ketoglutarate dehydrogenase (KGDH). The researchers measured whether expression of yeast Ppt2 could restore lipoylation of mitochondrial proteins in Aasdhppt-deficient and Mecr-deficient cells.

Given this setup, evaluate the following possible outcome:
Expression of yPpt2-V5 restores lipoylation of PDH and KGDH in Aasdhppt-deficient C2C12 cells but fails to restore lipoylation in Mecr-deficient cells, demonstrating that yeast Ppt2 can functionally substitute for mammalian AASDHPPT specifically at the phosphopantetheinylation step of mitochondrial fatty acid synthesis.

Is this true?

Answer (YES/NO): YES